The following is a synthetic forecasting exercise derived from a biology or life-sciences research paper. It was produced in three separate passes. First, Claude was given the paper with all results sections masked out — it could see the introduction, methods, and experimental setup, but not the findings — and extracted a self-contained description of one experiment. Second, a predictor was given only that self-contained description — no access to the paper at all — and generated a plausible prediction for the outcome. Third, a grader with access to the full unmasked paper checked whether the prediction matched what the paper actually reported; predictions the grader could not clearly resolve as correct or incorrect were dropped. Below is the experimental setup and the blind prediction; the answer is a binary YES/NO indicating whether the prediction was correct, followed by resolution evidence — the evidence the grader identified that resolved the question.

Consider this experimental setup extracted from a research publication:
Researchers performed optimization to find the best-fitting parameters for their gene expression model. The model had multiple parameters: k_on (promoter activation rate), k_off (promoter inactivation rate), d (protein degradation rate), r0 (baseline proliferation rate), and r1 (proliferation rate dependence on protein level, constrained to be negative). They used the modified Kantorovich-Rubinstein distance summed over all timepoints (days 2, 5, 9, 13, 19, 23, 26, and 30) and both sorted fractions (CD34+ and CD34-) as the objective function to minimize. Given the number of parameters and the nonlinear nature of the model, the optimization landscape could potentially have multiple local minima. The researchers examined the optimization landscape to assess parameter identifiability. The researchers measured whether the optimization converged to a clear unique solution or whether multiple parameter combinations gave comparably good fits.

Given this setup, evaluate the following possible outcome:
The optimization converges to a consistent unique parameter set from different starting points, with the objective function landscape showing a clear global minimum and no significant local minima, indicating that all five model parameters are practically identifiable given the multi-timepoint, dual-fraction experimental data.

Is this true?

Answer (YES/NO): NO